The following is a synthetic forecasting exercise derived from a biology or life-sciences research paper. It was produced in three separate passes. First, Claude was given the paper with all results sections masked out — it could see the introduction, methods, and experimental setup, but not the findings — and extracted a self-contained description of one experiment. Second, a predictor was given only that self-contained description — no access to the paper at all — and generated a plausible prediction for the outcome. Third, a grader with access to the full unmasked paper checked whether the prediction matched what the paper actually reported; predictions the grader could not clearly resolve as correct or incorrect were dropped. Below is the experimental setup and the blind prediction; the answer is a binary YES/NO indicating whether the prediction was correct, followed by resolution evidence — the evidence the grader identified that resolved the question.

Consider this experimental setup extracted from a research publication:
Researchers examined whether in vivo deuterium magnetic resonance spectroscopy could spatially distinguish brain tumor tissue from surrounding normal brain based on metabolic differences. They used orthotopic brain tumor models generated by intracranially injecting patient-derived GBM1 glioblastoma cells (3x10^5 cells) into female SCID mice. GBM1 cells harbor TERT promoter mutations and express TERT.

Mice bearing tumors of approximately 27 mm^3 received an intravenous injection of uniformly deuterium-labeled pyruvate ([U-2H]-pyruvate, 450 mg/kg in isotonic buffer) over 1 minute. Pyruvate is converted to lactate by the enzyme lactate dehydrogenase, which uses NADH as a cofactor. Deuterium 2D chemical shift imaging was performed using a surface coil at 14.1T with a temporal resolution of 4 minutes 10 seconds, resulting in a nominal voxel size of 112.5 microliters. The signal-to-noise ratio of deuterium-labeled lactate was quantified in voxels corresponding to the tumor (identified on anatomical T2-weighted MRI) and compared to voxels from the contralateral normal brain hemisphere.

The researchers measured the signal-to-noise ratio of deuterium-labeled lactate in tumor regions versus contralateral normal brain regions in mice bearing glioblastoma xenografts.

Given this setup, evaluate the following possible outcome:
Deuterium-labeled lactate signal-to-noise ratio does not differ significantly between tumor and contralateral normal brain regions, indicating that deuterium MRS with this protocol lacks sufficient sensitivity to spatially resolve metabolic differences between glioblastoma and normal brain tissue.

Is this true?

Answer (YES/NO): NO